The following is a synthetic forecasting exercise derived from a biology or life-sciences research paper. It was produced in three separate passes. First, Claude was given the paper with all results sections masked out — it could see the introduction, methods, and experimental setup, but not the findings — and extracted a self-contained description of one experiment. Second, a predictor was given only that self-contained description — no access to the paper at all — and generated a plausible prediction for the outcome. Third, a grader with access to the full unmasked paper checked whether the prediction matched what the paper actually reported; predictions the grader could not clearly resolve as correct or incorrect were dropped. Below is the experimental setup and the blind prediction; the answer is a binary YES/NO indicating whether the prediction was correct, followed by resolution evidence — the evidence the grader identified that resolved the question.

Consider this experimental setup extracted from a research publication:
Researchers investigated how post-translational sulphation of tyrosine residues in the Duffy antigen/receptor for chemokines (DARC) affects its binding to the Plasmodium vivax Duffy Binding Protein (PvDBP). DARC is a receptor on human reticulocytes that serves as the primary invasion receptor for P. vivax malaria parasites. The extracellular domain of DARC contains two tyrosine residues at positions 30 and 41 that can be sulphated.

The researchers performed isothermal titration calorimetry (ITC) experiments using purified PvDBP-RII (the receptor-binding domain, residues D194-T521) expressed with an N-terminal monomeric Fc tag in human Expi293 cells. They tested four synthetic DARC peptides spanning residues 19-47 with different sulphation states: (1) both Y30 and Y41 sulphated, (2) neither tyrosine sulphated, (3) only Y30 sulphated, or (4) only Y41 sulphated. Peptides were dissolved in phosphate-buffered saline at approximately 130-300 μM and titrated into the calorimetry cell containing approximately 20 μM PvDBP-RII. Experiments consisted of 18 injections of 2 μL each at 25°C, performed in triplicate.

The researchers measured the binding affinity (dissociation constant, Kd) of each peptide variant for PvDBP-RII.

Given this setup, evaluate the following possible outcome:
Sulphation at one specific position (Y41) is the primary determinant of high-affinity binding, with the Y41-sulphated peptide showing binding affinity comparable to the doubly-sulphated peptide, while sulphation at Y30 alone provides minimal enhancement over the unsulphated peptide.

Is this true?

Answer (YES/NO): NO